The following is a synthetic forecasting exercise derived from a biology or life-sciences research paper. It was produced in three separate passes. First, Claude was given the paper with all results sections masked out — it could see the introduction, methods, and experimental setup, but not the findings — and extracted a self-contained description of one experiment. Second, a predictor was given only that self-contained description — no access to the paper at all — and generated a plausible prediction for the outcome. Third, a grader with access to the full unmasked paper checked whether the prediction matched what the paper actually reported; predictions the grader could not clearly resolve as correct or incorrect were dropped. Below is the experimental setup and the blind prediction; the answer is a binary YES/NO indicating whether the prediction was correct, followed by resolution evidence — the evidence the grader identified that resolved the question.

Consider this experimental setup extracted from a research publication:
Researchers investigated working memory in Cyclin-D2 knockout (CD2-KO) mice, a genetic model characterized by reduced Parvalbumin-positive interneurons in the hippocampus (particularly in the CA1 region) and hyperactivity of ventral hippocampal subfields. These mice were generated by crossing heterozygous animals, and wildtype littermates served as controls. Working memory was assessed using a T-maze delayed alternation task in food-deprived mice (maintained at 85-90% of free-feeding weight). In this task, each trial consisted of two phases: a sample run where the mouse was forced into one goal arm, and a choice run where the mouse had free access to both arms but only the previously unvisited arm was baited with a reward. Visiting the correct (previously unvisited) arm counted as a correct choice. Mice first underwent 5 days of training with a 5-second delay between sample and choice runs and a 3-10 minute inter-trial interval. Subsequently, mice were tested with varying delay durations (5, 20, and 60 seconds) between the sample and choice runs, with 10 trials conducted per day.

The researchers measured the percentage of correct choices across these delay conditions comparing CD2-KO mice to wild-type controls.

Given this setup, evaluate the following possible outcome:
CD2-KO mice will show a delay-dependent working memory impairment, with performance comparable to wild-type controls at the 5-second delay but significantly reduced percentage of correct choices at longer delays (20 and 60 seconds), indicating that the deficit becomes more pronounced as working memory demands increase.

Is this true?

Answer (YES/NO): NO